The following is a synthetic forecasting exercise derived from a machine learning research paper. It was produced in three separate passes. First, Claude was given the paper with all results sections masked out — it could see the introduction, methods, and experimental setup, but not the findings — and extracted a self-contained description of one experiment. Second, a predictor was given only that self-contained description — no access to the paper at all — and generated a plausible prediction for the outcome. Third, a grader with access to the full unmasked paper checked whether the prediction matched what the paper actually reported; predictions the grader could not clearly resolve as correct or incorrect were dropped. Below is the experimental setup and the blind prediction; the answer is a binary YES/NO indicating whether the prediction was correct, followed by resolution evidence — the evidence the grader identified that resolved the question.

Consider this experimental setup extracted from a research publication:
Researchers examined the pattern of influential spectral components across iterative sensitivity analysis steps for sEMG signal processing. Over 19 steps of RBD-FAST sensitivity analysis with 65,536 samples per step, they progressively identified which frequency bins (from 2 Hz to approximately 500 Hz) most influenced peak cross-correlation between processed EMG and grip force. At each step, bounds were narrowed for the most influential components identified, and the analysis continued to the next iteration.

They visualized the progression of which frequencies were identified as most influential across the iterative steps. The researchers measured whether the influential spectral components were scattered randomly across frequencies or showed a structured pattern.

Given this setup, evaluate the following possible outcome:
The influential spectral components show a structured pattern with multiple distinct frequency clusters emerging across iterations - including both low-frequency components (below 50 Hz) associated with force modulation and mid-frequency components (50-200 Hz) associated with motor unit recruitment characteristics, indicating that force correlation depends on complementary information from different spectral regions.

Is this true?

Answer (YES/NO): NO